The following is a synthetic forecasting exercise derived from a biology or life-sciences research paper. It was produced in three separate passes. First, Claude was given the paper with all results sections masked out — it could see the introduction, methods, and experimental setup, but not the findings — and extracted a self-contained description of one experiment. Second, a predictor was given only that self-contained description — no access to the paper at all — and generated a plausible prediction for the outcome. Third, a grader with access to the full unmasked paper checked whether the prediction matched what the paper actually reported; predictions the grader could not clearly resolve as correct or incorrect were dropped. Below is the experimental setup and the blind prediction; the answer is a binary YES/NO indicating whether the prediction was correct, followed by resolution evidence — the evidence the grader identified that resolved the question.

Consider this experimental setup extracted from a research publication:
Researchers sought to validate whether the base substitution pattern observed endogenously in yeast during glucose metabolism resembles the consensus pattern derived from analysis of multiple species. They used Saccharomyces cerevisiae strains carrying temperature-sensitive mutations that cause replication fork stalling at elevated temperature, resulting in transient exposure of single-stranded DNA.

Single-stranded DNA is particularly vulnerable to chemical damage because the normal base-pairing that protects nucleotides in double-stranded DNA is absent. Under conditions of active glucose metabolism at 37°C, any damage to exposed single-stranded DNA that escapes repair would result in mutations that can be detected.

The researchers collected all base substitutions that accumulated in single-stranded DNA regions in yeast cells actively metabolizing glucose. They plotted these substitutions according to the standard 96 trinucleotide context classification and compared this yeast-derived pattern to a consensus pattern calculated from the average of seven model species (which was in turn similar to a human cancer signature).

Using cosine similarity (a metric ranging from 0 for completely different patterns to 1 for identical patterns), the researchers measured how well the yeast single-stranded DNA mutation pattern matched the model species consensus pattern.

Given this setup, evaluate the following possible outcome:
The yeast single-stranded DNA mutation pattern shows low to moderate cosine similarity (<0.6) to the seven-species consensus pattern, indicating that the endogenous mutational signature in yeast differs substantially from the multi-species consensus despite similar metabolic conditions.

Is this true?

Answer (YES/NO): NO